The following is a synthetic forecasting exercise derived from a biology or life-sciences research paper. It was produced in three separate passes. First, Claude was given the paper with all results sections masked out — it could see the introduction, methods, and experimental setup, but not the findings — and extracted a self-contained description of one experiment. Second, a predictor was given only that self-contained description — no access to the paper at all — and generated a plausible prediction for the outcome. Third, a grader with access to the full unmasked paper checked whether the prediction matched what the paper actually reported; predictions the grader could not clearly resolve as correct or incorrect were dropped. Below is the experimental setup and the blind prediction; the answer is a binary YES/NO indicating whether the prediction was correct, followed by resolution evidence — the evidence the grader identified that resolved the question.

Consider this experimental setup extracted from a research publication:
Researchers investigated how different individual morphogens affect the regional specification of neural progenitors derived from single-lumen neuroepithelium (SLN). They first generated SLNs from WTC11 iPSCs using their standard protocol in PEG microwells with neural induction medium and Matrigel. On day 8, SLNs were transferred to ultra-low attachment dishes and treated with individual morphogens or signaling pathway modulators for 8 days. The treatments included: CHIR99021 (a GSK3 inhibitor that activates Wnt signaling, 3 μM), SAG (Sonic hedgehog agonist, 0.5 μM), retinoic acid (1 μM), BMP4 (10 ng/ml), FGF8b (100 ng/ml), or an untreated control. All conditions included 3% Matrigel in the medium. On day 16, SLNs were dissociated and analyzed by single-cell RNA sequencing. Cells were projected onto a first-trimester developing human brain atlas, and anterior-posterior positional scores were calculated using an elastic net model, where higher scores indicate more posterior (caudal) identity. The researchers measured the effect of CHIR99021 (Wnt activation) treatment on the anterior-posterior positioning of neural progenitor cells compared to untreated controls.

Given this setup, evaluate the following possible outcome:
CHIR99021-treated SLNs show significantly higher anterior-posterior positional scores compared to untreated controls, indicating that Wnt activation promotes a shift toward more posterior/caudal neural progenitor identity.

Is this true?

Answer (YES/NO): YES